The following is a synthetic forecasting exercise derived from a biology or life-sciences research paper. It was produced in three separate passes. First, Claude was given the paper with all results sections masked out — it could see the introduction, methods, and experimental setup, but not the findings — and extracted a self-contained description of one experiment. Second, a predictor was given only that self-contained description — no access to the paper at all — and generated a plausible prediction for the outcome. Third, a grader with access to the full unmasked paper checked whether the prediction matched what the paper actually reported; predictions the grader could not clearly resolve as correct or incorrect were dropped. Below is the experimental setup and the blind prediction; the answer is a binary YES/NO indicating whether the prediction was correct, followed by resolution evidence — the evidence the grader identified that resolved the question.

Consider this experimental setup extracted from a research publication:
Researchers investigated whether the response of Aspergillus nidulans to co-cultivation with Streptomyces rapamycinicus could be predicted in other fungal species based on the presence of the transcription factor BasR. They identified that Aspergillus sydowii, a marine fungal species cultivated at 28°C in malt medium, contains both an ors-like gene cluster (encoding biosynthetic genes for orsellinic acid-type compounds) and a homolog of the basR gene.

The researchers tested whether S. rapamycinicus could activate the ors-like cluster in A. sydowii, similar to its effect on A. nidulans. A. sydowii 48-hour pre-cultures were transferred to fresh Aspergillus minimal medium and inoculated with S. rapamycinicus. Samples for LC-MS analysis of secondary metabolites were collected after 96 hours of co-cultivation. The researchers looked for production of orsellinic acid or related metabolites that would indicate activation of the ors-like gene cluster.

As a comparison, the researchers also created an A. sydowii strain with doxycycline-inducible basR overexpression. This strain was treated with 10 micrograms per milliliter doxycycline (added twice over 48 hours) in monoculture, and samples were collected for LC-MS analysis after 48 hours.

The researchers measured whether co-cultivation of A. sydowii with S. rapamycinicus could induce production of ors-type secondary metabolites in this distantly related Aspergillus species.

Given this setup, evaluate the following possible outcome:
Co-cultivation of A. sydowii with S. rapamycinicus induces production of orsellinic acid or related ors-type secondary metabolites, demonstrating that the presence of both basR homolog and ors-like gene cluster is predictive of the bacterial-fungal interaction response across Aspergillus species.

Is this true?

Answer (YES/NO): YES